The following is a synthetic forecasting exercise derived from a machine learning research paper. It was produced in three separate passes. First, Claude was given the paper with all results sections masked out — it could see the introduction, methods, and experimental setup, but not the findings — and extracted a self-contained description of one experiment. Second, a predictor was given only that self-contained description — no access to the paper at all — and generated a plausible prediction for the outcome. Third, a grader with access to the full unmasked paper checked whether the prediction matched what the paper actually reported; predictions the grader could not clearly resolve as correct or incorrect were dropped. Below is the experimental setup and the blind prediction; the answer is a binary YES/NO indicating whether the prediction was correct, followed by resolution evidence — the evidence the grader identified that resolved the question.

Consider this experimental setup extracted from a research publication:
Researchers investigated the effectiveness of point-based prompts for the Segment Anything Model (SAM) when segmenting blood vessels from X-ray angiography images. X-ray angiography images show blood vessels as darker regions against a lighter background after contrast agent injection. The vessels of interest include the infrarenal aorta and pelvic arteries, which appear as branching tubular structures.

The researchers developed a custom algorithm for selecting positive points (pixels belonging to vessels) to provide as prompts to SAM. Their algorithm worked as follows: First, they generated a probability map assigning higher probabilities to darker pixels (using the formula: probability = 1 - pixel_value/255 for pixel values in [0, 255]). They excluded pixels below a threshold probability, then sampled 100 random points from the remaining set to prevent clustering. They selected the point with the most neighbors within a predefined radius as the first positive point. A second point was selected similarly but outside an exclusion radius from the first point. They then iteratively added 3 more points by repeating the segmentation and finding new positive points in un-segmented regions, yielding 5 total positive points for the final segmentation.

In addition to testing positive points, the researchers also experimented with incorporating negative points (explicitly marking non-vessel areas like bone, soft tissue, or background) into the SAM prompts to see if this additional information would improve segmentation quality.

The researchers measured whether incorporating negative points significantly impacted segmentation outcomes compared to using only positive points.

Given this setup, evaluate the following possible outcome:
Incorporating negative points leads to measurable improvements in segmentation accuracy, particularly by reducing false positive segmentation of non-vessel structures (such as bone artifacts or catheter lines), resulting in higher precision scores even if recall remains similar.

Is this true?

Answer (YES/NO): NO